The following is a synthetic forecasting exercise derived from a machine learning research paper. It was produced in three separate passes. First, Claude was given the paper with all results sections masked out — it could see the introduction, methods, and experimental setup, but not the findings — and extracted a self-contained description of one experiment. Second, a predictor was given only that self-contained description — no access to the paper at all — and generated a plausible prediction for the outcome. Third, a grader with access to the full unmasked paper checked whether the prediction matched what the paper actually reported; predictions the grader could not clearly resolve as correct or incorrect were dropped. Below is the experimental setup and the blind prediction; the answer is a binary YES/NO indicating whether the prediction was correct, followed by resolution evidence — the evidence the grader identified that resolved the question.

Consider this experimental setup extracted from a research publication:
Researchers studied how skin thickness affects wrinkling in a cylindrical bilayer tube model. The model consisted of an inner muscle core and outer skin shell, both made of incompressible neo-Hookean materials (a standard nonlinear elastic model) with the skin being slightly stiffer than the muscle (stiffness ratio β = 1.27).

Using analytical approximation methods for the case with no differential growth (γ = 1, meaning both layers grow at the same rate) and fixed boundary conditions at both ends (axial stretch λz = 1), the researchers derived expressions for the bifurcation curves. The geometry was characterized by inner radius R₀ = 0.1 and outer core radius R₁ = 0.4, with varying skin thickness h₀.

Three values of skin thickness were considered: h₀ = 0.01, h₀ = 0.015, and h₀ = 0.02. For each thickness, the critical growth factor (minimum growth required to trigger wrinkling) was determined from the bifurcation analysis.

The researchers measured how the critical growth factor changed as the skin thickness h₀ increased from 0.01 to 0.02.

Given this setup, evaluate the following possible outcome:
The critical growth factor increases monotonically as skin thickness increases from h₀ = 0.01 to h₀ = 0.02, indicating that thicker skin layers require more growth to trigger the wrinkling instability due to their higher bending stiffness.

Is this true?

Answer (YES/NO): YES